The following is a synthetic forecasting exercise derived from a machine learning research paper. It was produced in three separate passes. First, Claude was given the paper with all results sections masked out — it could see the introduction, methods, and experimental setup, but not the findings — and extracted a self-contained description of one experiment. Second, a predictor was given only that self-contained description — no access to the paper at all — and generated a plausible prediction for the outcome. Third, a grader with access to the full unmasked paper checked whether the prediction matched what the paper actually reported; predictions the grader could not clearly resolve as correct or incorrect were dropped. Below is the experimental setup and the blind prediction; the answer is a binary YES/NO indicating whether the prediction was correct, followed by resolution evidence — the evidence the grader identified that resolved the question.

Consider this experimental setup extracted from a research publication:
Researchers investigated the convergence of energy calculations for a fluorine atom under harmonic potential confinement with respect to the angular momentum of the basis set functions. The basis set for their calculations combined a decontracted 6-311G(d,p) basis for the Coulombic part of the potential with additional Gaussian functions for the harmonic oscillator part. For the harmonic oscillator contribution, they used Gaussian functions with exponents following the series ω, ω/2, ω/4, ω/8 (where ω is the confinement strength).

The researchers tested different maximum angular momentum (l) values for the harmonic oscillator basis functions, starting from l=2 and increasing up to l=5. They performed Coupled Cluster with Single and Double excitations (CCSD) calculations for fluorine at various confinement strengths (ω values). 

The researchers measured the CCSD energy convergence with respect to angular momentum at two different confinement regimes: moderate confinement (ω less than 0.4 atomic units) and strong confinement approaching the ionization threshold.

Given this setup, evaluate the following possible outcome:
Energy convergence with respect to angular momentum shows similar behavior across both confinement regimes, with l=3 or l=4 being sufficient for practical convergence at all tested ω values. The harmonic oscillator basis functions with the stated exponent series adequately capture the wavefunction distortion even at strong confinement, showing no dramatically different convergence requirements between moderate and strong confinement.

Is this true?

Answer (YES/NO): NO